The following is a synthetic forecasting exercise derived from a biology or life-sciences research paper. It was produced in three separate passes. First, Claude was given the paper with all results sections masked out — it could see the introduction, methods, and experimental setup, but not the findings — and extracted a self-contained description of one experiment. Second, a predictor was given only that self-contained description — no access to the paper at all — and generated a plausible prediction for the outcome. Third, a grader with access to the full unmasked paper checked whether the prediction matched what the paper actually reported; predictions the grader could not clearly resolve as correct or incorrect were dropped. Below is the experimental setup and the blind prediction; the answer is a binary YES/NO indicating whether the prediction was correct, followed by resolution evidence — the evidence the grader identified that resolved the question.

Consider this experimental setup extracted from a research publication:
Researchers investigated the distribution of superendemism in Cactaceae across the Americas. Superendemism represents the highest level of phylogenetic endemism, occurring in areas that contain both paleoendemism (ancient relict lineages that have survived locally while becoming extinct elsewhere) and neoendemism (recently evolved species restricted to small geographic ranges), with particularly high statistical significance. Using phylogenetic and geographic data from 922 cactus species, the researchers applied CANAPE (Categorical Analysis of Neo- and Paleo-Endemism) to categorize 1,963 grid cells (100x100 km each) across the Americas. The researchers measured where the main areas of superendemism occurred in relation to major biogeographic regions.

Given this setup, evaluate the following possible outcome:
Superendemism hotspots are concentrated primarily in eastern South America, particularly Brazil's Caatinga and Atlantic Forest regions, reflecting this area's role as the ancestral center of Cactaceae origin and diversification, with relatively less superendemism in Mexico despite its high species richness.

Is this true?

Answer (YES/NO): NO